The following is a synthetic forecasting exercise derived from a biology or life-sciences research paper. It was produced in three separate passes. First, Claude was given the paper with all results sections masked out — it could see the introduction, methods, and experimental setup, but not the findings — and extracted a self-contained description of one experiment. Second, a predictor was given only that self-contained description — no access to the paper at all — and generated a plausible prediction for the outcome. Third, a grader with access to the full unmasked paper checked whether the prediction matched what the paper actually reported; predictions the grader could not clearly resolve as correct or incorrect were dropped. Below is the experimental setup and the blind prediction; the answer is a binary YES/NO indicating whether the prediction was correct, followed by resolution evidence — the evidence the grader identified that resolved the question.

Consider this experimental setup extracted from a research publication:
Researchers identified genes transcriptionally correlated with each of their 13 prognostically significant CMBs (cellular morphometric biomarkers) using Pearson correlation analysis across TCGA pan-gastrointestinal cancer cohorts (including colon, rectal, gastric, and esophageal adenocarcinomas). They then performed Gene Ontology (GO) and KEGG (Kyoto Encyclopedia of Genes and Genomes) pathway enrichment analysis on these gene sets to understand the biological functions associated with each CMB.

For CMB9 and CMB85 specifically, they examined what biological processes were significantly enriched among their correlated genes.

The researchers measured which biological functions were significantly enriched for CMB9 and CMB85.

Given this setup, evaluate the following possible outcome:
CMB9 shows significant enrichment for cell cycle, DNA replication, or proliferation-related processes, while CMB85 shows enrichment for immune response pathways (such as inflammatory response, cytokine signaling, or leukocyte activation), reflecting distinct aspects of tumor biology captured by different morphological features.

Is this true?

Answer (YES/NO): NO